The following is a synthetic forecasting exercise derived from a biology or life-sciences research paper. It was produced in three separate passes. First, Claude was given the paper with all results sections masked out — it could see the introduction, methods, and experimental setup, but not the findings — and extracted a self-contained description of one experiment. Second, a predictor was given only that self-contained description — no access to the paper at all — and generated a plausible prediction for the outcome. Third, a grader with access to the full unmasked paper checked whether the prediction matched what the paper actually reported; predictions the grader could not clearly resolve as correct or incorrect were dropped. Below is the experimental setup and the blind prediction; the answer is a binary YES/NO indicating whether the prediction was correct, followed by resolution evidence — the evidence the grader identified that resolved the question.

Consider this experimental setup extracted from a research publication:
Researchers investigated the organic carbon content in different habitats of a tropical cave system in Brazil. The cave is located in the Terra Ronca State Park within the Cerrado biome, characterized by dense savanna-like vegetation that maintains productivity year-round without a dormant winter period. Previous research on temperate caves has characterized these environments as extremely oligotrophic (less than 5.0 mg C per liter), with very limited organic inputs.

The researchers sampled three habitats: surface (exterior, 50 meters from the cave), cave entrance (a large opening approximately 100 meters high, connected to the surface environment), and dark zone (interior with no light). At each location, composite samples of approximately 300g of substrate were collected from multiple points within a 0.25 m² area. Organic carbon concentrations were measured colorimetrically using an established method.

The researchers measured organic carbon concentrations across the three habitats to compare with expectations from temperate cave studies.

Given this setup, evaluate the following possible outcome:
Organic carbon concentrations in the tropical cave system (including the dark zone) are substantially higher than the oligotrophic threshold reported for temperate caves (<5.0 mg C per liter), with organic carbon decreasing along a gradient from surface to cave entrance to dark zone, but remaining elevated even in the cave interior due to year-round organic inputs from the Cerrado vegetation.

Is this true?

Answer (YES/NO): NO